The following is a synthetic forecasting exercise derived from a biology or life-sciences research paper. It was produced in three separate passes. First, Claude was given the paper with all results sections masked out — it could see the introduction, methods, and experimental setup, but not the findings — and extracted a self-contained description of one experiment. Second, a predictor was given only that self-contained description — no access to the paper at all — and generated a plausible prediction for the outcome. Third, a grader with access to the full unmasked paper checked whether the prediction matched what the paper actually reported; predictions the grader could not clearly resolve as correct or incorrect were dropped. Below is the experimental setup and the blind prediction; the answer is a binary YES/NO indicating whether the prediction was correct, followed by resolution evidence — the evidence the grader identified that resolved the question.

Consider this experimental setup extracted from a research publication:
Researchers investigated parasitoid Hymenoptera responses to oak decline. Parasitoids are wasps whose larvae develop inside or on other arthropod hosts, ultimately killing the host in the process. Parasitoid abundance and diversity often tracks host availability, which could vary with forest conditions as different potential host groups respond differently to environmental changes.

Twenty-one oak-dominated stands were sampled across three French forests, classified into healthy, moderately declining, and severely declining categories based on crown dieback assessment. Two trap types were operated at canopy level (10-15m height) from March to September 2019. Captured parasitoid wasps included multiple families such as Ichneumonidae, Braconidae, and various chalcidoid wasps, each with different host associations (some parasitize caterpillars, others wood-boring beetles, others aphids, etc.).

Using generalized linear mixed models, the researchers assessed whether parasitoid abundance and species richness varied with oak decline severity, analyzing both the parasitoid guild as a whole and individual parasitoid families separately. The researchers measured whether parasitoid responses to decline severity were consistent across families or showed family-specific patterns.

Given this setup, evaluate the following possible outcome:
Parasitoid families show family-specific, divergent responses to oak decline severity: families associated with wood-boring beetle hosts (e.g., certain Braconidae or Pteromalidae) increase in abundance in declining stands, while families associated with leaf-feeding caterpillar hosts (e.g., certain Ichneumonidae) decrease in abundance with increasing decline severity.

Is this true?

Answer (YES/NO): NO